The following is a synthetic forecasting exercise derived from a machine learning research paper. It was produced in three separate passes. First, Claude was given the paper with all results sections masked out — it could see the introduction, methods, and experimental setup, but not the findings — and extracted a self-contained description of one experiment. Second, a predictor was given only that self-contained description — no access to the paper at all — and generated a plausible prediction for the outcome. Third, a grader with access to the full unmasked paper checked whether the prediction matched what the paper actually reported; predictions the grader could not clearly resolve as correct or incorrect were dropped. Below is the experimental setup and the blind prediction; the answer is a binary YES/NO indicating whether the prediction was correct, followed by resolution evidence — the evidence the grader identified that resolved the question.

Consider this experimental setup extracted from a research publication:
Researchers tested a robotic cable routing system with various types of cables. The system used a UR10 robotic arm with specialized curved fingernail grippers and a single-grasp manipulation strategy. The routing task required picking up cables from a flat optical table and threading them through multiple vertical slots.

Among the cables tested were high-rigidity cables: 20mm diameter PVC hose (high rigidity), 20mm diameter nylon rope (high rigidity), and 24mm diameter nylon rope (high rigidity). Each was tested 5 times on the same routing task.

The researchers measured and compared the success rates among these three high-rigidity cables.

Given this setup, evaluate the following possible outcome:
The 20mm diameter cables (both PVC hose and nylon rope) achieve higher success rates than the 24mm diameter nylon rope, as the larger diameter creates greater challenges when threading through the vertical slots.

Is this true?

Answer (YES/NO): YES